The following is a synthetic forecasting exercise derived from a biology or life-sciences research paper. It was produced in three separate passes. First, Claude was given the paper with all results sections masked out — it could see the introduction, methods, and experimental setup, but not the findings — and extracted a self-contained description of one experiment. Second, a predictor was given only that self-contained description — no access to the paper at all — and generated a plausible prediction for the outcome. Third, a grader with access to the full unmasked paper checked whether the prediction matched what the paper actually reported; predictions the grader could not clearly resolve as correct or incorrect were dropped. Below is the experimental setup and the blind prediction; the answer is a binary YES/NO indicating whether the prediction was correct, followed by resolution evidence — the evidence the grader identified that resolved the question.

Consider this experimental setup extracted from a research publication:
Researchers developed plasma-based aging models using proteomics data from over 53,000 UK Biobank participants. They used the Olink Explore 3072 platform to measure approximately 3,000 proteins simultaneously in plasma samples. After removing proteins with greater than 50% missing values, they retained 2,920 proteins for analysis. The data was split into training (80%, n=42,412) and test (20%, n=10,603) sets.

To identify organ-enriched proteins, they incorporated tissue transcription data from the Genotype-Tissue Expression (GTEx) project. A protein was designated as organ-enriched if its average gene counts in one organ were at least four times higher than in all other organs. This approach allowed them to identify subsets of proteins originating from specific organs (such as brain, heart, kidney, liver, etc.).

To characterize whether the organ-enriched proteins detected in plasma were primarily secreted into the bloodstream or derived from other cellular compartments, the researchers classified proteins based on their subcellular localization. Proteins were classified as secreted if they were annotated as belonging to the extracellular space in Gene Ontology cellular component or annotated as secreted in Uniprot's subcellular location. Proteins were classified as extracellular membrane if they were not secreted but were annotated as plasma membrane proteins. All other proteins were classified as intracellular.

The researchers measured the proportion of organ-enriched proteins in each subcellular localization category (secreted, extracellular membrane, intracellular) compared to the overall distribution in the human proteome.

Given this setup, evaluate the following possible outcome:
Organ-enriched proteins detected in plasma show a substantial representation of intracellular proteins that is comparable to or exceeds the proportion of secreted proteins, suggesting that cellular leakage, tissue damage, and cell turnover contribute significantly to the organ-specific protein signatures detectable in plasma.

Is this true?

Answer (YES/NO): YES